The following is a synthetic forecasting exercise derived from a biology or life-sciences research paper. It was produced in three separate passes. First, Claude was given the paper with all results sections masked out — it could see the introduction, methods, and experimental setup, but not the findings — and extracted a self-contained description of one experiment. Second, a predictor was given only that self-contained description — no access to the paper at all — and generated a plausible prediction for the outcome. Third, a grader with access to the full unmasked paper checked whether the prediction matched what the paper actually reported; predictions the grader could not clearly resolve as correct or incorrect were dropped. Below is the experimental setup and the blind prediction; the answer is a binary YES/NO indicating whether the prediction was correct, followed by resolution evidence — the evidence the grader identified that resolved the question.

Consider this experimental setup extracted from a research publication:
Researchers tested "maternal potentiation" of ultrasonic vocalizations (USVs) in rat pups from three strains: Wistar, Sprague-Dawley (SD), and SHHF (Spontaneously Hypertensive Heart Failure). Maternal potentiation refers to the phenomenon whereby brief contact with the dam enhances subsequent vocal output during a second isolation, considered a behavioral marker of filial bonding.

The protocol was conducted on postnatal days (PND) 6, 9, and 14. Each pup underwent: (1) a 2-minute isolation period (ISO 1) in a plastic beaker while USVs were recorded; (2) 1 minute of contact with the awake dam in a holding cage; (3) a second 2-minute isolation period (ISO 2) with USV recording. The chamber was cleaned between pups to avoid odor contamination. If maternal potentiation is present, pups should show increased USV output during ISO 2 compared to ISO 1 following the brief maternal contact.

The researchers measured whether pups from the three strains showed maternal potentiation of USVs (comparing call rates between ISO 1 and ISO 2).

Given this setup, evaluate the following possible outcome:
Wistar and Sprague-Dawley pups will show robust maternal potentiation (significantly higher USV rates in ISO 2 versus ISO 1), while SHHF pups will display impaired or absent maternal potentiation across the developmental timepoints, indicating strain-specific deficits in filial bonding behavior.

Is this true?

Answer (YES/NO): NO